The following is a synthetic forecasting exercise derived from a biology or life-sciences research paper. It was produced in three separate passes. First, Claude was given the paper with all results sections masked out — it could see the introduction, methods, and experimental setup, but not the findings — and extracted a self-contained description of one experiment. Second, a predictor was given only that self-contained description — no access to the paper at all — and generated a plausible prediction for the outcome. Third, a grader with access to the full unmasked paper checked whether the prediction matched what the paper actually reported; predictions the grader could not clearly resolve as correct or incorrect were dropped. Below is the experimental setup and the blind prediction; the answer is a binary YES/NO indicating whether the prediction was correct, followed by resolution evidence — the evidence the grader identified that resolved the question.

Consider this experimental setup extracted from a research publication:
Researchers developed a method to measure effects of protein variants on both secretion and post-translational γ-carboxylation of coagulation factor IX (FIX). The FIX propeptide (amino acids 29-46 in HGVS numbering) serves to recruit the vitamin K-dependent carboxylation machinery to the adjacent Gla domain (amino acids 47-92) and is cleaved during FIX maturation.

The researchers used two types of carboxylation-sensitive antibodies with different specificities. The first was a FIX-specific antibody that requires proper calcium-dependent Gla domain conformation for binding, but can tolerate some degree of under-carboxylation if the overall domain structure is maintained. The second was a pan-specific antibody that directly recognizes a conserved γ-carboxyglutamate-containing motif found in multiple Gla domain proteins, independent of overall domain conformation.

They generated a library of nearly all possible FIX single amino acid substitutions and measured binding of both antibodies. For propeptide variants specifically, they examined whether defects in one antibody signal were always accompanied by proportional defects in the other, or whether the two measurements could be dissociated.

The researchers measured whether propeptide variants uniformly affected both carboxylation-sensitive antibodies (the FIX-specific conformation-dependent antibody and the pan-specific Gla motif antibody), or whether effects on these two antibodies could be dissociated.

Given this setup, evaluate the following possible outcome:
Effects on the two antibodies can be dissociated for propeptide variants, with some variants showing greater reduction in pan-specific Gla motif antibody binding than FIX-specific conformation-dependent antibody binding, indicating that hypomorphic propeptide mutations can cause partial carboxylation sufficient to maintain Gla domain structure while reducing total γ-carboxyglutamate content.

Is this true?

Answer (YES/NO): NO